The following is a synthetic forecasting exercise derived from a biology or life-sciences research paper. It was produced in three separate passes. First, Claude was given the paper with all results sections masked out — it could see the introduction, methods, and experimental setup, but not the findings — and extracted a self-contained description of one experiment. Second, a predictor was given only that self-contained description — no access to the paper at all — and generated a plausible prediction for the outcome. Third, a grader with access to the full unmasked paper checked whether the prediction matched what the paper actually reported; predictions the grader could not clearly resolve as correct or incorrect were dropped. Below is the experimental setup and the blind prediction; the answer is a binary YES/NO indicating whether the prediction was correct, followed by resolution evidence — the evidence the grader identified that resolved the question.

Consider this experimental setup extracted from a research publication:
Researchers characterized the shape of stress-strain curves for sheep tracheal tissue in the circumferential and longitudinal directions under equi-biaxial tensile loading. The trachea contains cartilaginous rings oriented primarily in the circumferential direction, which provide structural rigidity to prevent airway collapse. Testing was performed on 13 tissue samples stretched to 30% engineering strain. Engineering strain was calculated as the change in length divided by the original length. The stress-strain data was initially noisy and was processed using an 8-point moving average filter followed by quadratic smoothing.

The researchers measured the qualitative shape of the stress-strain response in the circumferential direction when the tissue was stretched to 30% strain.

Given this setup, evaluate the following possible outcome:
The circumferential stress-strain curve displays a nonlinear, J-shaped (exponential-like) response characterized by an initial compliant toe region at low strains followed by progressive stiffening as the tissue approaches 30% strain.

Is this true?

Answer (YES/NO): YES